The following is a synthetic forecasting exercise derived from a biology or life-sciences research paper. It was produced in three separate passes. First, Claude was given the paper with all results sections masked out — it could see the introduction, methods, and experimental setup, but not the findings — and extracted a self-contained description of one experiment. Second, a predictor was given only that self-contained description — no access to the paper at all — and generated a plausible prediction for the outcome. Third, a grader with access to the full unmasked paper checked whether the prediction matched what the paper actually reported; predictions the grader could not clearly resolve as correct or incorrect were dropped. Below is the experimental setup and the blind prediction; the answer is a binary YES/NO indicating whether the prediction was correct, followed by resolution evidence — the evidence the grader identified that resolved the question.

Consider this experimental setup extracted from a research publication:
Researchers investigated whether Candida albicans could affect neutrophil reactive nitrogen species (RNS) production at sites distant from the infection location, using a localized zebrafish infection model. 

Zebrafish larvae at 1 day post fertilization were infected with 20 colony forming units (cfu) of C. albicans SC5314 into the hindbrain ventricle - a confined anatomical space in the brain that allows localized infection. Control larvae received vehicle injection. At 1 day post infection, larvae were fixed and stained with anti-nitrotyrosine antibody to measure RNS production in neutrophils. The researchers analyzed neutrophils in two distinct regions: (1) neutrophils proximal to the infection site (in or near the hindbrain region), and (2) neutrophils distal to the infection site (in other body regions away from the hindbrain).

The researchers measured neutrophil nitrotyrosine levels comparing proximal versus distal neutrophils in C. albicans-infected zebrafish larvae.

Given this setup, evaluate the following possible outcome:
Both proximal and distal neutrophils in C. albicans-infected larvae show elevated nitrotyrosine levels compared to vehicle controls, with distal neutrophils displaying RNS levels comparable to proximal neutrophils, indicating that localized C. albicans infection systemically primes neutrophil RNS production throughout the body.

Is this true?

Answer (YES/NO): NO